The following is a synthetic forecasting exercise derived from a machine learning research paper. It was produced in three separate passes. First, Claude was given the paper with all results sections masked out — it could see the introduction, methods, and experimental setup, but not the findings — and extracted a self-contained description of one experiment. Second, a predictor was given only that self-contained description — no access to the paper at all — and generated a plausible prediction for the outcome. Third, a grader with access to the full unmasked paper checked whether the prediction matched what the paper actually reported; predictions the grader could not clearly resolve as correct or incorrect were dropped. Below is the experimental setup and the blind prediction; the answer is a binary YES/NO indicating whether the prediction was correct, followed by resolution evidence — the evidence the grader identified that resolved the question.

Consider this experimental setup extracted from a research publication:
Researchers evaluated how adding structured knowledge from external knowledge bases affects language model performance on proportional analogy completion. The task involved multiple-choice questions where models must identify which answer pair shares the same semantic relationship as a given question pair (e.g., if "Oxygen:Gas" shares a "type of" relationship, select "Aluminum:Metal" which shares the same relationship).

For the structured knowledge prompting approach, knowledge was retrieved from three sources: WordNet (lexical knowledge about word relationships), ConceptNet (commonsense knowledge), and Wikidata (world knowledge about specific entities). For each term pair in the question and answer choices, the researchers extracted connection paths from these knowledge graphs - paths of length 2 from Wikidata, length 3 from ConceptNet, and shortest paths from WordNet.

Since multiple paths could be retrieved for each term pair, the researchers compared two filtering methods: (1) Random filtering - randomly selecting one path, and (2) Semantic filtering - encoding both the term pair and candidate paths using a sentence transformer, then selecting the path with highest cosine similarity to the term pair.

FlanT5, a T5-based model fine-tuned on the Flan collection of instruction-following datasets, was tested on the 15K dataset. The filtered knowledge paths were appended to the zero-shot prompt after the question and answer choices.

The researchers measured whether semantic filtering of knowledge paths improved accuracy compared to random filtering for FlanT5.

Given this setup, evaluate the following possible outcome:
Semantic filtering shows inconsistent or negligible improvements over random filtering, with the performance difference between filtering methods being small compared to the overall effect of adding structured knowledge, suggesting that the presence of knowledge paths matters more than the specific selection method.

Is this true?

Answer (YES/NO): YES